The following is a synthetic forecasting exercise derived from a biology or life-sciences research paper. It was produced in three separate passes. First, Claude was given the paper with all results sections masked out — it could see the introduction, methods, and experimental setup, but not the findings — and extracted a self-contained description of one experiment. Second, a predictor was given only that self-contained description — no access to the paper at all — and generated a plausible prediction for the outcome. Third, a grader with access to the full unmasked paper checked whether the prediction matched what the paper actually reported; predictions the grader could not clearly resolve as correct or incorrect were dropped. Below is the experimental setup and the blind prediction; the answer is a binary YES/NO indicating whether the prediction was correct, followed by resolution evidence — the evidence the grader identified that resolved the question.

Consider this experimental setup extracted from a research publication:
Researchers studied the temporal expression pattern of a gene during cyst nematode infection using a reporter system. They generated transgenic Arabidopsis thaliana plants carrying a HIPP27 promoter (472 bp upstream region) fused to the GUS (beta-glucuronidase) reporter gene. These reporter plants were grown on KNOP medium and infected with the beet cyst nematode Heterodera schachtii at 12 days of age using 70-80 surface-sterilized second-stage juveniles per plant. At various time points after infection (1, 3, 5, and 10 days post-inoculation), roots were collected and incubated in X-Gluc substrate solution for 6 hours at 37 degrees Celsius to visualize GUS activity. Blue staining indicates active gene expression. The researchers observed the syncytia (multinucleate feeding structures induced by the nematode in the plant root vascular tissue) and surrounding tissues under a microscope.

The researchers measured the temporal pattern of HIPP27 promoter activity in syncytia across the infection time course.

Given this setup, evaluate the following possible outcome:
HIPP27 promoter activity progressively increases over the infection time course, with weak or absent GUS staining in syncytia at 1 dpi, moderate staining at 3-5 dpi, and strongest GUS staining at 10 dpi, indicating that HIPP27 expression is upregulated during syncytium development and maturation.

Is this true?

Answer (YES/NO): NO